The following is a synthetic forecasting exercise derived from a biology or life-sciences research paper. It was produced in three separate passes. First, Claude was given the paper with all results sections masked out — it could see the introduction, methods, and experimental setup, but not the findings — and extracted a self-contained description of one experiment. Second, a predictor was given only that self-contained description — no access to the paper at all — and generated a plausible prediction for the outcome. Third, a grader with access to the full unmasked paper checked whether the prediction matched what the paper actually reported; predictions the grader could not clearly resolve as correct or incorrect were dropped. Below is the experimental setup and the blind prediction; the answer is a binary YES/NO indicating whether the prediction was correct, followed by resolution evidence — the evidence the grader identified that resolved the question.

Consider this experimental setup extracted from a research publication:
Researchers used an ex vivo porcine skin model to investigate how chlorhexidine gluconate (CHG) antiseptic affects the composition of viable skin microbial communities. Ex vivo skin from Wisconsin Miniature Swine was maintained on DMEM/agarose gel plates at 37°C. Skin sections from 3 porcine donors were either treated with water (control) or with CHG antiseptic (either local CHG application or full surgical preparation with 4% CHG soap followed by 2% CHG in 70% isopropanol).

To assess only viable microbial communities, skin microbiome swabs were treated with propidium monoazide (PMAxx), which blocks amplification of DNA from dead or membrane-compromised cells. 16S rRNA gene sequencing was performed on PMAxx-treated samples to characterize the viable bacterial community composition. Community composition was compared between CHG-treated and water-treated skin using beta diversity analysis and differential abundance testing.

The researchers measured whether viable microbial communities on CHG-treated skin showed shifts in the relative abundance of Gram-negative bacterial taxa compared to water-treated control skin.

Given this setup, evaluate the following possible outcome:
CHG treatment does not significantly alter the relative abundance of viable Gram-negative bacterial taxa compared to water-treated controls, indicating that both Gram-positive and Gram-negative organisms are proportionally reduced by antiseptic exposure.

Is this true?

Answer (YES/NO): NO